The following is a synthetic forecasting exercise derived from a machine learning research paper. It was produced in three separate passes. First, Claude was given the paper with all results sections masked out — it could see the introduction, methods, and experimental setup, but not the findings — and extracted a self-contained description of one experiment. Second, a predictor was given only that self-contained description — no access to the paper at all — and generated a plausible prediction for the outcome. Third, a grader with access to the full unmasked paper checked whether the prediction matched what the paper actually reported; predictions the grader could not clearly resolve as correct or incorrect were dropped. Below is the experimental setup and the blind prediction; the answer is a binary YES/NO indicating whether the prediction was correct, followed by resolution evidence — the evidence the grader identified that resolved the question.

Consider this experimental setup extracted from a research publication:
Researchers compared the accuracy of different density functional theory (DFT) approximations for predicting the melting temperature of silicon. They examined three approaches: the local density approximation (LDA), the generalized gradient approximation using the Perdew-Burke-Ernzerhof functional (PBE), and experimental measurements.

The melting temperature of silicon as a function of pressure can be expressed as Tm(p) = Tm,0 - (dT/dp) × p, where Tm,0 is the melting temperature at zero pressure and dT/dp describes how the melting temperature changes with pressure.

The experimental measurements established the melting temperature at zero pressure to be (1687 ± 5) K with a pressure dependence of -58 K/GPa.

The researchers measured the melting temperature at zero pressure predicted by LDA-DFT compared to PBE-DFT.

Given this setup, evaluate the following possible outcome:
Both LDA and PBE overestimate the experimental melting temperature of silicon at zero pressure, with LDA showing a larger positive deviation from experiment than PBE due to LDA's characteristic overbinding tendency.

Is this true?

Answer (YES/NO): NO